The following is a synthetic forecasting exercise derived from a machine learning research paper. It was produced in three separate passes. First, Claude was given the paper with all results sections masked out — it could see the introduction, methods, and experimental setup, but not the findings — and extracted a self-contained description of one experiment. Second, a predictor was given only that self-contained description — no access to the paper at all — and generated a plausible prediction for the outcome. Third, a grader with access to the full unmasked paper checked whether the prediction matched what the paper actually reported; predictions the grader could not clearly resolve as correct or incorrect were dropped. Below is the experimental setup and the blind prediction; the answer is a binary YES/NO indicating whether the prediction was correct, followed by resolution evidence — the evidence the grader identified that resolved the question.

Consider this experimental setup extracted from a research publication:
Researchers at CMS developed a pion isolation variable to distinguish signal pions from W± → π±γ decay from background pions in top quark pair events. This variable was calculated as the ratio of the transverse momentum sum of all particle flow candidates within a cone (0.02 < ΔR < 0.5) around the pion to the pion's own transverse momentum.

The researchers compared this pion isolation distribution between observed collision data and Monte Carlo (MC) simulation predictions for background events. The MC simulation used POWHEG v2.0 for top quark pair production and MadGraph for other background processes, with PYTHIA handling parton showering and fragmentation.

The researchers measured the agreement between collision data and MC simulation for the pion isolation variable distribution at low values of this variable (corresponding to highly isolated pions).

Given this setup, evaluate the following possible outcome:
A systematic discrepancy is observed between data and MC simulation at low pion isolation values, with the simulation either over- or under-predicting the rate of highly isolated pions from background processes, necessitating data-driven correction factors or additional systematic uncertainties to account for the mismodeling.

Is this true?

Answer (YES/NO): YES